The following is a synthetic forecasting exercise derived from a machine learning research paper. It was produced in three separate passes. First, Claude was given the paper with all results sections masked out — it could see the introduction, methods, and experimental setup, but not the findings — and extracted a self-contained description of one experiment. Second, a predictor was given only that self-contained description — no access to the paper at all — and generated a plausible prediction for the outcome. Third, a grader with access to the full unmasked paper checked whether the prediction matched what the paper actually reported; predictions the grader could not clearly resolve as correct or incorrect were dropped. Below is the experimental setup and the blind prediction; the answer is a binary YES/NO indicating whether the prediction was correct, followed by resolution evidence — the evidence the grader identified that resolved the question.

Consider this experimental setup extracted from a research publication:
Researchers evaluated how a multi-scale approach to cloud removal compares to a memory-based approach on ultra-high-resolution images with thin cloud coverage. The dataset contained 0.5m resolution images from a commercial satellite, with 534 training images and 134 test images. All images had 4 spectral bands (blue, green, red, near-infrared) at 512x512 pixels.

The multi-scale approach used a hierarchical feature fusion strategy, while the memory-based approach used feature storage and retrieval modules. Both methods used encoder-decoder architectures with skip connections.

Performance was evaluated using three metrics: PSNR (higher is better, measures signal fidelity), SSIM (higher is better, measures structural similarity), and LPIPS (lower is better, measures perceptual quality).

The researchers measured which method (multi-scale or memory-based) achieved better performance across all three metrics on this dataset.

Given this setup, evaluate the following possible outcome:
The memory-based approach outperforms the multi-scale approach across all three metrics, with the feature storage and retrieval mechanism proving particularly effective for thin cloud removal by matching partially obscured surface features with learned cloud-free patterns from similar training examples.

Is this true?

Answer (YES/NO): YES